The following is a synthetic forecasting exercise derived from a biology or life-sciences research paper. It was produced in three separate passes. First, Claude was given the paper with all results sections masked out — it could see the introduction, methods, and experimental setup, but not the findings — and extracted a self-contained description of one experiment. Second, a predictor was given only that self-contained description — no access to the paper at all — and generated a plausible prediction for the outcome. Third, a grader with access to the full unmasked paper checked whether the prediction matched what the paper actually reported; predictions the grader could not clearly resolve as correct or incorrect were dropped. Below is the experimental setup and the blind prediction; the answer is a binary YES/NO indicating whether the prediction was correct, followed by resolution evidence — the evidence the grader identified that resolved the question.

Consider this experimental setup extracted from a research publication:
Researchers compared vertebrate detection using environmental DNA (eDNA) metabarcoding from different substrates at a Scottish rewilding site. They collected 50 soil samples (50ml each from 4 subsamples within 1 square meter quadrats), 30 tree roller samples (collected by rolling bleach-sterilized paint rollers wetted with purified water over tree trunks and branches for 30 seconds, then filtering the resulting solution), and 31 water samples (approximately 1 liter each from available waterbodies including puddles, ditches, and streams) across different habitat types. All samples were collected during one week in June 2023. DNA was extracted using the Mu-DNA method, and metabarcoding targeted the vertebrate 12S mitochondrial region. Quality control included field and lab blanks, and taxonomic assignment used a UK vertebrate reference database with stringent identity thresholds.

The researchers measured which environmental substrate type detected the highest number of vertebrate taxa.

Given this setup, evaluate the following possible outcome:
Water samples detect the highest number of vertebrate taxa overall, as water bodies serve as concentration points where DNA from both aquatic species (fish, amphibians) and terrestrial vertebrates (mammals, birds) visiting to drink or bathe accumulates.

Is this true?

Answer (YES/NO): YES